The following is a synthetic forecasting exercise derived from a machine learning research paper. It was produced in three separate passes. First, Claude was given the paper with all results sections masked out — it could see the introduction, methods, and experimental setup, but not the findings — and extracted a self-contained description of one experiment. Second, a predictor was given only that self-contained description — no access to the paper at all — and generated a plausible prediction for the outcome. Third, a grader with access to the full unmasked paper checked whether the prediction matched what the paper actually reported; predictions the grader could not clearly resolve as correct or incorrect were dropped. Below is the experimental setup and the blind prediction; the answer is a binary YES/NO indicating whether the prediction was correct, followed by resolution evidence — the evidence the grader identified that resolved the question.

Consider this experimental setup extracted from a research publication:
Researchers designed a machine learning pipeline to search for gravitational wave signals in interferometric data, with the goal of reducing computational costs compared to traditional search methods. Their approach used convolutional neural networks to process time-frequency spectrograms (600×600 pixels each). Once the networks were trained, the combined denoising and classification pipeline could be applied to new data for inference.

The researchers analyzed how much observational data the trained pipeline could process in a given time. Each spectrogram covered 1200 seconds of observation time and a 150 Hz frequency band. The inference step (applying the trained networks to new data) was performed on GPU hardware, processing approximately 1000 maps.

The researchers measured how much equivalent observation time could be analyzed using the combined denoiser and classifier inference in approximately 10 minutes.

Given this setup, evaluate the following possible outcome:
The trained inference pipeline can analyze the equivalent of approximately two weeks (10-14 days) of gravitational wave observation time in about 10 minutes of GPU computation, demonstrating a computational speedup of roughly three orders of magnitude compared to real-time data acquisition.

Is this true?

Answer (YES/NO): YES